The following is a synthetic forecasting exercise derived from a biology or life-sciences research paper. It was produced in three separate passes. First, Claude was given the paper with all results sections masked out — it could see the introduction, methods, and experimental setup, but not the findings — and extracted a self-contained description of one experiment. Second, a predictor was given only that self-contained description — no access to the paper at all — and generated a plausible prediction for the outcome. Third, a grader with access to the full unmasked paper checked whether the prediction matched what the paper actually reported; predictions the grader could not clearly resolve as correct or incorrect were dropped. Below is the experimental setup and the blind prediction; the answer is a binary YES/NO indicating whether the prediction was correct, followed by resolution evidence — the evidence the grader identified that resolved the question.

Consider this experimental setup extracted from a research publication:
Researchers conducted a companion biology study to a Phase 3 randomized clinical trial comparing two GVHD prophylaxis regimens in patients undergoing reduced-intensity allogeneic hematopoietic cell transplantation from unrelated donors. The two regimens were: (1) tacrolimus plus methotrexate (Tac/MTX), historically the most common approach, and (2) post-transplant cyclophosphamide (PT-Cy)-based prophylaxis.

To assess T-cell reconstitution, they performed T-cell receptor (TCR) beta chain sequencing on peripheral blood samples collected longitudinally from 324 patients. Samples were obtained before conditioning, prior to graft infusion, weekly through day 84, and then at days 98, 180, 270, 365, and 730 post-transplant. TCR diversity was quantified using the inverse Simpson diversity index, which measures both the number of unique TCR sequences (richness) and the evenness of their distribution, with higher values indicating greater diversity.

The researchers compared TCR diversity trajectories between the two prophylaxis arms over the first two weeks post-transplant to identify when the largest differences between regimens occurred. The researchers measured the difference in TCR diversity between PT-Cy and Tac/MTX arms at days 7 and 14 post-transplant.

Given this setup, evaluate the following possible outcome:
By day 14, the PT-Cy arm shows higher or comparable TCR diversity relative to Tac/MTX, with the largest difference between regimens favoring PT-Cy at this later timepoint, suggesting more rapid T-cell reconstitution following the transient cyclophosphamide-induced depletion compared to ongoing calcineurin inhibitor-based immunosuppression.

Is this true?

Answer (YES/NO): NO